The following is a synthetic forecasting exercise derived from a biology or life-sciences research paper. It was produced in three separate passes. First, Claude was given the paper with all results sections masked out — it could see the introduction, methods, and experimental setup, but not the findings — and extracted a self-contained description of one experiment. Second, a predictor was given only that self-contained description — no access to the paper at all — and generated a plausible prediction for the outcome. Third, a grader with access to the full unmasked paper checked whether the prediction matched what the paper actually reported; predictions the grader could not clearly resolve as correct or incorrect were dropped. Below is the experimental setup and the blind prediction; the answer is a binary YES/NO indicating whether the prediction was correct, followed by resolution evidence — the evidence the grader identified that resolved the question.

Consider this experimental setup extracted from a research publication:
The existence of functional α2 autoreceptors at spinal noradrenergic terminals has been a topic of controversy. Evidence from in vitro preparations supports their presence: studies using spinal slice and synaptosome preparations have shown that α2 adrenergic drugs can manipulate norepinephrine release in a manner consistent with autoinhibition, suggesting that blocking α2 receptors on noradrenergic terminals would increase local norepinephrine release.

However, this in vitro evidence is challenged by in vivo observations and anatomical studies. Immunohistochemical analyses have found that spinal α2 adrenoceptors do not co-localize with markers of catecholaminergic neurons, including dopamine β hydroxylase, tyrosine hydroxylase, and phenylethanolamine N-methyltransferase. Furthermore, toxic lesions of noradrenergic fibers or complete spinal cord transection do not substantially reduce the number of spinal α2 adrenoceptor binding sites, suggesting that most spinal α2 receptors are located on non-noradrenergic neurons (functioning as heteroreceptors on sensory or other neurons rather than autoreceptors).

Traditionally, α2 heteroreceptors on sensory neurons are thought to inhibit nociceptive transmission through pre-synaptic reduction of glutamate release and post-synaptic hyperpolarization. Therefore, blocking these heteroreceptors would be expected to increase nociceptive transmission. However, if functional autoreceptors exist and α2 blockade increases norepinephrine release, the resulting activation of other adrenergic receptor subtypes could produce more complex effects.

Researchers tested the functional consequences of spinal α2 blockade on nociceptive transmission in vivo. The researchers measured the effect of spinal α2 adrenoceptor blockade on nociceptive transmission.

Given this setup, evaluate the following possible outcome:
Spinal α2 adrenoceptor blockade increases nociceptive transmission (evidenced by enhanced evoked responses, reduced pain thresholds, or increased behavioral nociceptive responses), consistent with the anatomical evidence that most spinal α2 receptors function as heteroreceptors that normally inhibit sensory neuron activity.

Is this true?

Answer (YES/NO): NO